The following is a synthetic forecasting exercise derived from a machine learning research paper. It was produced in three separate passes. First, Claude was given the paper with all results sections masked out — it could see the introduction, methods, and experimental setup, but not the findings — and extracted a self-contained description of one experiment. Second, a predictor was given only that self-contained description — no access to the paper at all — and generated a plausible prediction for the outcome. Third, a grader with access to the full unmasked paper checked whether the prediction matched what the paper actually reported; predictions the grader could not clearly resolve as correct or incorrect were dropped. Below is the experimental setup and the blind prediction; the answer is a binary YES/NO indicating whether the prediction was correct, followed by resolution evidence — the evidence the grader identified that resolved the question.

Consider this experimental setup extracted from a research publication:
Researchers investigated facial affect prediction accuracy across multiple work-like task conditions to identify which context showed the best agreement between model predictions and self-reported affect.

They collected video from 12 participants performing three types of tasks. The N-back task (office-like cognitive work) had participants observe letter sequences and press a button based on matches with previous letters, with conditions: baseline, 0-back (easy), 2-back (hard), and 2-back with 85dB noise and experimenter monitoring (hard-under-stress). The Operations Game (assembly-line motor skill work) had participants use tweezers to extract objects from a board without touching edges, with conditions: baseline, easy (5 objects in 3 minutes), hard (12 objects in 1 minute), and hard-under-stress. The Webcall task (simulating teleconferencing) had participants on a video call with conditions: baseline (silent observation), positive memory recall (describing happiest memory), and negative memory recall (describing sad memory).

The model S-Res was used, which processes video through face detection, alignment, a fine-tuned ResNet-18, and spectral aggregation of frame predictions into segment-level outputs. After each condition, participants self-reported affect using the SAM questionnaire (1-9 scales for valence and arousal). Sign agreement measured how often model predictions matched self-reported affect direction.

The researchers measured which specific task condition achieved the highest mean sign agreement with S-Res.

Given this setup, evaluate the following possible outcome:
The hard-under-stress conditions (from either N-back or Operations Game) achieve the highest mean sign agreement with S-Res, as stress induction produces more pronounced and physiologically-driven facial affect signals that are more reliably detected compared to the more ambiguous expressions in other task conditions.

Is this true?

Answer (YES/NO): NO